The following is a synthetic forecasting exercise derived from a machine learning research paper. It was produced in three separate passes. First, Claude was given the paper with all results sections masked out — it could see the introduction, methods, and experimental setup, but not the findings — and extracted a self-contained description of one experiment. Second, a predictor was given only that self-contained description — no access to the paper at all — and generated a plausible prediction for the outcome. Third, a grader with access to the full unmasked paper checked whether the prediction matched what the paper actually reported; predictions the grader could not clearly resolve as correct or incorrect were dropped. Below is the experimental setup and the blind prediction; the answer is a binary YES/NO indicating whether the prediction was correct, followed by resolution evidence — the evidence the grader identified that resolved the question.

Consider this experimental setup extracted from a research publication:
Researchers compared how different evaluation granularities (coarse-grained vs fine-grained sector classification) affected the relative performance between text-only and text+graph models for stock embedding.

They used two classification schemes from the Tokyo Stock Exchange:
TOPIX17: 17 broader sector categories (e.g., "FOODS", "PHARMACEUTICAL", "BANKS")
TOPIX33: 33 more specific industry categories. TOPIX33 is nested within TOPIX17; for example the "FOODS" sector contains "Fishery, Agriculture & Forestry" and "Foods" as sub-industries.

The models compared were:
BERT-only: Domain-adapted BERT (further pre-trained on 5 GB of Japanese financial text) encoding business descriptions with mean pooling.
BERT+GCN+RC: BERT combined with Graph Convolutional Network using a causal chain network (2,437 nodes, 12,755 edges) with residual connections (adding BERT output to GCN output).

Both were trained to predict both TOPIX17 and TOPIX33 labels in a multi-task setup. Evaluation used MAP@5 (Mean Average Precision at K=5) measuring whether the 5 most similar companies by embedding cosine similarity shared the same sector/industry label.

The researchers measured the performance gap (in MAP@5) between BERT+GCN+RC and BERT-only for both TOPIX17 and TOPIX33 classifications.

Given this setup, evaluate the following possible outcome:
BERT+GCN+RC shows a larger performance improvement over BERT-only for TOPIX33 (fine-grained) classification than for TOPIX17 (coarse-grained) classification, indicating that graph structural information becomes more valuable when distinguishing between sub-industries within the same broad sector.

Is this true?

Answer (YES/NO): NO